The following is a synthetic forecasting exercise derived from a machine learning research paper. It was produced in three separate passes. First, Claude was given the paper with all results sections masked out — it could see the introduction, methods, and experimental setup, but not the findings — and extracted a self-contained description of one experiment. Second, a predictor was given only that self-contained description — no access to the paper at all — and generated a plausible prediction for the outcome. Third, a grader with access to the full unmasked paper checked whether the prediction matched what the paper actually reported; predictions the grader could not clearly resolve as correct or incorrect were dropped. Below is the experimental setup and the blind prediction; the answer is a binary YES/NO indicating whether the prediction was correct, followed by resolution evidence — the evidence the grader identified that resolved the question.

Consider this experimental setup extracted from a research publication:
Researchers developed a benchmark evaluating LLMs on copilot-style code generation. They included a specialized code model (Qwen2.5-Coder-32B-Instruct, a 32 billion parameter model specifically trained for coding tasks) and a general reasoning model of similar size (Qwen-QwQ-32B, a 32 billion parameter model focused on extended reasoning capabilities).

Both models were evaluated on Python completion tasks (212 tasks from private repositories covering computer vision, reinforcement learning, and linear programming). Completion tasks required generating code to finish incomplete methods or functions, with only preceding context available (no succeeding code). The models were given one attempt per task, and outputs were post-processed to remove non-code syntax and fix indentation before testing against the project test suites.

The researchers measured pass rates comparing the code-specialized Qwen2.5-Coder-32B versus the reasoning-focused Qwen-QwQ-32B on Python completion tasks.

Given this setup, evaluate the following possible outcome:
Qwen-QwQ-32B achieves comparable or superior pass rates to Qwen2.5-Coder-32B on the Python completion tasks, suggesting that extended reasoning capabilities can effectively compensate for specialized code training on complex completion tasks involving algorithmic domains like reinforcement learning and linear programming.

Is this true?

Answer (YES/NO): NO